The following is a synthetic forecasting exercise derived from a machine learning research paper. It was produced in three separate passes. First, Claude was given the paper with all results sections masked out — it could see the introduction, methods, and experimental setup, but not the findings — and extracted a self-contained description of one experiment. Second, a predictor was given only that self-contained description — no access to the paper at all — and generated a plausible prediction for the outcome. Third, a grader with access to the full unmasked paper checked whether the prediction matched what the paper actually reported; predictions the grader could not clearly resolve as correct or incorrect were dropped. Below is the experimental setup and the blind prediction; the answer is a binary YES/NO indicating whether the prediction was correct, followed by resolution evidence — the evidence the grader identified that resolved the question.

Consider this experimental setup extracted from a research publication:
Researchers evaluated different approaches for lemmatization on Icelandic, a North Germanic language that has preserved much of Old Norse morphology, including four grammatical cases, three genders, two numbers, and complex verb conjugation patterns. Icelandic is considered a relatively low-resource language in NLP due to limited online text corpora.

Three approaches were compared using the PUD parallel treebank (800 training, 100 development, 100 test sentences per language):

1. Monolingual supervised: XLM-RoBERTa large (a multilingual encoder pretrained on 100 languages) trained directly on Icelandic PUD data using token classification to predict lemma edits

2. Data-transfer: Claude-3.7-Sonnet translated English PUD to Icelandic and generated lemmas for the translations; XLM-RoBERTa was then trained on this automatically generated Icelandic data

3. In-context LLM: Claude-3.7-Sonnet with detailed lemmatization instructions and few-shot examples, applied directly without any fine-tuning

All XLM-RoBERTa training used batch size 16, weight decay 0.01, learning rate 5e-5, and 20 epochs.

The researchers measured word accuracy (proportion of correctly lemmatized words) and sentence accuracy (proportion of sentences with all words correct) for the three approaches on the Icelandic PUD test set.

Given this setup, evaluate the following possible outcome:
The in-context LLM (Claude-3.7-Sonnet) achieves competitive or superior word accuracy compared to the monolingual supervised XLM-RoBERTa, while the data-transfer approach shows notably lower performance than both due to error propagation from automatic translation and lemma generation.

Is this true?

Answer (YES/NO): NO